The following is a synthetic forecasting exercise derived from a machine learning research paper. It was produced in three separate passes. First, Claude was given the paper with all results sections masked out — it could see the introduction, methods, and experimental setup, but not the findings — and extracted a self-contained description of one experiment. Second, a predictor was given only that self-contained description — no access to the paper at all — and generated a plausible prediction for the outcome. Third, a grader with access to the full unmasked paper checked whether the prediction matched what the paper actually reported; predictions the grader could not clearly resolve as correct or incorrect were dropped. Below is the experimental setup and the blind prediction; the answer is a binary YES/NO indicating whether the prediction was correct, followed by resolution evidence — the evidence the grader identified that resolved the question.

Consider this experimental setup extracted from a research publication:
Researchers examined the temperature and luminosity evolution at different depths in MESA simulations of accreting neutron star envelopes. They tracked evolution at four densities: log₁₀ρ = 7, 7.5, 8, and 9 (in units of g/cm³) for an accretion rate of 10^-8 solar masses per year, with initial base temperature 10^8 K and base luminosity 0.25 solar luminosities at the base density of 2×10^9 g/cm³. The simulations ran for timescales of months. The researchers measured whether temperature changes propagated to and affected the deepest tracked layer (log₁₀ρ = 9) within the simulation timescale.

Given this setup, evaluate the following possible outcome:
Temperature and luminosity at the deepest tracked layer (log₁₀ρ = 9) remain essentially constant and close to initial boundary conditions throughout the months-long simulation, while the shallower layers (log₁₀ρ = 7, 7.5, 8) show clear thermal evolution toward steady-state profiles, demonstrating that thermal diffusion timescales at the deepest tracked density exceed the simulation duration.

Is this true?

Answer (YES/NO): YES